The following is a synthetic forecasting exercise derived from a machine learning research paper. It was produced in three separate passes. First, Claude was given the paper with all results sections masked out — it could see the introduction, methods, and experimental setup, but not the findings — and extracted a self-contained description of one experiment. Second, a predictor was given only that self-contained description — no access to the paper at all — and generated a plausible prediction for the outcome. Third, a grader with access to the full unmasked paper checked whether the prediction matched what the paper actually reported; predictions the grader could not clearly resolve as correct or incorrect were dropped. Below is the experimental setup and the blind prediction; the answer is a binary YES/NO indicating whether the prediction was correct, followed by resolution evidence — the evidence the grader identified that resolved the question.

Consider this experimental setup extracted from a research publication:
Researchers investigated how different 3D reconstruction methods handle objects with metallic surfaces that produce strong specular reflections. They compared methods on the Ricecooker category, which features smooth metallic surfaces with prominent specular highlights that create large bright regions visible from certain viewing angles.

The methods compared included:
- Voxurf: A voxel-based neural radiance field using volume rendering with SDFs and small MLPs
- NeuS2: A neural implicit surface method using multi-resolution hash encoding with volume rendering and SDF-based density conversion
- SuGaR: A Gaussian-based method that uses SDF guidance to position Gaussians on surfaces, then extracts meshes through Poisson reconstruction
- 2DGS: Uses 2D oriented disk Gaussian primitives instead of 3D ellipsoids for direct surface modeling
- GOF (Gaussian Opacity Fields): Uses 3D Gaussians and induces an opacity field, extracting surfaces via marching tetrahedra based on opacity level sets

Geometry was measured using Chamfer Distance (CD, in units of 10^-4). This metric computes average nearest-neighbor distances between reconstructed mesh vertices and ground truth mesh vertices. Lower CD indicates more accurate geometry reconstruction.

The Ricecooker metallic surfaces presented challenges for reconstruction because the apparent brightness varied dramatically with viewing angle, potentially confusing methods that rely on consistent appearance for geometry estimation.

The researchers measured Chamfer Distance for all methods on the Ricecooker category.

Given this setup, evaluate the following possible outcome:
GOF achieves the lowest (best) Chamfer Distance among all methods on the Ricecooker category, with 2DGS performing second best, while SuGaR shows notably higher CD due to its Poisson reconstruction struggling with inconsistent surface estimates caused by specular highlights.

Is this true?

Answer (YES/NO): NO